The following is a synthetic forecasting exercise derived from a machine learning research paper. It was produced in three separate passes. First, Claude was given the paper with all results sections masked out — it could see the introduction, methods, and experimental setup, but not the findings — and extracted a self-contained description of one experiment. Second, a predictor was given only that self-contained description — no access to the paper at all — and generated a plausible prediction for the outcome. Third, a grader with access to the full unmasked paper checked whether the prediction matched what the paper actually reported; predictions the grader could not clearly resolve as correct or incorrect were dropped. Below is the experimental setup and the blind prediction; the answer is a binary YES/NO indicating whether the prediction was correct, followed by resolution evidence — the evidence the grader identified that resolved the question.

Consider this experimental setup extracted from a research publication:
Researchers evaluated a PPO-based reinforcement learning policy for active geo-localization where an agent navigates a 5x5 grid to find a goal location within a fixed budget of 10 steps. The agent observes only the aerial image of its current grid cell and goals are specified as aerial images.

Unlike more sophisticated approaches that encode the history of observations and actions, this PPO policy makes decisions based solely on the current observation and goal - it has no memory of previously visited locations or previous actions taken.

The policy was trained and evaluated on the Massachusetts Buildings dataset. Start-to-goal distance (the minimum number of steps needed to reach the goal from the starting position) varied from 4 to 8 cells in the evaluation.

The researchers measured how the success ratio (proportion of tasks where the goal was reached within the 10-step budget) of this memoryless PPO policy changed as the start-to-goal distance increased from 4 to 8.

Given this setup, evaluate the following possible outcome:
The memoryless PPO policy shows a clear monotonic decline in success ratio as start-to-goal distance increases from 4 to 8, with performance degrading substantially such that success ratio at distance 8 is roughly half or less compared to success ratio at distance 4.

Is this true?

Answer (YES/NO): NO